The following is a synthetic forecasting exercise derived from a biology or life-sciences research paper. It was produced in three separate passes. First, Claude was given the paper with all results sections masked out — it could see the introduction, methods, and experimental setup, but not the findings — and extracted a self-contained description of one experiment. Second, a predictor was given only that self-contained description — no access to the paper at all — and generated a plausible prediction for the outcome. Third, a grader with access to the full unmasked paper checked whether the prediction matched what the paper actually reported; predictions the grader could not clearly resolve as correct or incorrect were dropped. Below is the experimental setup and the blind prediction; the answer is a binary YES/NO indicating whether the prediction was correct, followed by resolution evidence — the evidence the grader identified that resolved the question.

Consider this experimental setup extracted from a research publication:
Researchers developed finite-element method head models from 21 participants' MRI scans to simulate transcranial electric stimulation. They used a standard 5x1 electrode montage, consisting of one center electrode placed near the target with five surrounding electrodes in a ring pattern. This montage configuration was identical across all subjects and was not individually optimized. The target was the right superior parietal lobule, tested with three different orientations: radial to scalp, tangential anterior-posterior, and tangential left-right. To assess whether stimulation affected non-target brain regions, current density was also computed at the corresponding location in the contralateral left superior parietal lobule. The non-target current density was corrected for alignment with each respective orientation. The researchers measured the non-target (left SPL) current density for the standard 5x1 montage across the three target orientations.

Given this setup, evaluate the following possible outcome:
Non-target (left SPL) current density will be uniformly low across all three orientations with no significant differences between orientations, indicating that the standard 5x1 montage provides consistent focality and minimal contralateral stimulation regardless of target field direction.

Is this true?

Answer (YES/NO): NO